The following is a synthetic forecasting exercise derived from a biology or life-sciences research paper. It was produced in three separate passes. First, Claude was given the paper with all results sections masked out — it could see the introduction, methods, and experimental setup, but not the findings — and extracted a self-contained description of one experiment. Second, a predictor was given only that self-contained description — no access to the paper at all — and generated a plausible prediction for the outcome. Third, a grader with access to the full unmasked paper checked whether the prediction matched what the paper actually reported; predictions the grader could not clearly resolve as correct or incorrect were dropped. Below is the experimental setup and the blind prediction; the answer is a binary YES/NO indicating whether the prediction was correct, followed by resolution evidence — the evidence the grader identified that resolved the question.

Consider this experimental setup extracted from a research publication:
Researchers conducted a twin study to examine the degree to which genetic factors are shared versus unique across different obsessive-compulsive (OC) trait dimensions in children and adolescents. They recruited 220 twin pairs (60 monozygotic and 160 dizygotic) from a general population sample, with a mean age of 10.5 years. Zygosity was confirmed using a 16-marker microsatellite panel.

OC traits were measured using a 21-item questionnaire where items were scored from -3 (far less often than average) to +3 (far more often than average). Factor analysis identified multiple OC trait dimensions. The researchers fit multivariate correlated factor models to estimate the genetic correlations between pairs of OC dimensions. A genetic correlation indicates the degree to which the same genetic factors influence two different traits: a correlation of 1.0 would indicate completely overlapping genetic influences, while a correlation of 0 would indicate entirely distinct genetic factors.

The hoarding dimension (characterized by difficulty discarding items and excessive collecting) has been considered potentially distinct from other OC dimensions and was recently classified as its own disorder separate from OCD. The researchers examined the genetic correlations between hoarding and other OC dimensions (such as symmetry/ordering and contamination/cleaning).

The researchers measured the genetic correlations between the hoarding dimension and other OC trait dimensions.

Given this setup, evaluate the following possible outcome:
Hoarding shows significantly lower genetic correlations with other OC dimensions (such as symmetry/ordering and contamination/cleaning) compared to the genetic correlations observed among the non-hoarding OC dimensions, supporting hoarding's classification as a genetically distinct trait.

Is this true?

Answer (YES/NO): NO